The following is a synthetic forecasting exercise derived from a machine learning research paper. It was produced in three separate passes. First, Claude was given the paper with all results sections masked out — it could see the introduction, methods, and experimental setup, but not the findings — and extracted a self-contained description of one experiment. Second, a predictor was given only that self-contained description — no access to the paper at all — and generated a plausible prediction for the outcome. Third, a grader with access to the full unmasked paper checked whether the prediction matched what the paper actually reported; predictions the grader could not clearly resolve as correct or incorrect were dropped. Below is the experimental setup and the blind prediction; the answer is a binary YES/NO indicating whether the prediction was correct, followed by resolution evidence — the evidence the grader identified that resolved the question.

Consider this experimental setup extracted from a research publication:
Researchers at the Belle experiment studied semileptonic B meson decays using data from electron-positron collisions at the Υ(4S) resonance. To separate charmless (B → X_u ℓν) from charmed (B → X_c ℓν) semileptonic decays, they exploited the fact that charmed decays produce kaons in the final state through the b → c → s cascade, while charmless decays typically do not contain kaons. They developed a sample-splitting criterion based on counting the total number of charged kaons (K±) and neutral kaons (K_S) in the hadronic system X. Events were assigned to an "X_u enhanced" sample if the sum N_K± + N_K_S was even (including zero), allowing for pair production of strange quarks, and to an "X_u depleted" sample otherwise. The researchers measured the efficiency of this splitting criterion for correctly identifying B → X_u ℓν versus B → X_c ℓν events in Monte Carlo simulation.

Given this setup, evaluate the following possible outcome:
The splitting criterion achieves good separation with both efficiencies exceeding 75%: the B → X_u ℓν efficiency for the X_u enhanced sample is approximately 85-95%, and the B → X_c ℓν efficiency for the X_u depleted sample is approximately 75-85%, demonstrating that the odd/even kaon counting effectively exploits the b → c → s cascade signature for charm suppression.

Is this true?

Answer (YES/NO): NO